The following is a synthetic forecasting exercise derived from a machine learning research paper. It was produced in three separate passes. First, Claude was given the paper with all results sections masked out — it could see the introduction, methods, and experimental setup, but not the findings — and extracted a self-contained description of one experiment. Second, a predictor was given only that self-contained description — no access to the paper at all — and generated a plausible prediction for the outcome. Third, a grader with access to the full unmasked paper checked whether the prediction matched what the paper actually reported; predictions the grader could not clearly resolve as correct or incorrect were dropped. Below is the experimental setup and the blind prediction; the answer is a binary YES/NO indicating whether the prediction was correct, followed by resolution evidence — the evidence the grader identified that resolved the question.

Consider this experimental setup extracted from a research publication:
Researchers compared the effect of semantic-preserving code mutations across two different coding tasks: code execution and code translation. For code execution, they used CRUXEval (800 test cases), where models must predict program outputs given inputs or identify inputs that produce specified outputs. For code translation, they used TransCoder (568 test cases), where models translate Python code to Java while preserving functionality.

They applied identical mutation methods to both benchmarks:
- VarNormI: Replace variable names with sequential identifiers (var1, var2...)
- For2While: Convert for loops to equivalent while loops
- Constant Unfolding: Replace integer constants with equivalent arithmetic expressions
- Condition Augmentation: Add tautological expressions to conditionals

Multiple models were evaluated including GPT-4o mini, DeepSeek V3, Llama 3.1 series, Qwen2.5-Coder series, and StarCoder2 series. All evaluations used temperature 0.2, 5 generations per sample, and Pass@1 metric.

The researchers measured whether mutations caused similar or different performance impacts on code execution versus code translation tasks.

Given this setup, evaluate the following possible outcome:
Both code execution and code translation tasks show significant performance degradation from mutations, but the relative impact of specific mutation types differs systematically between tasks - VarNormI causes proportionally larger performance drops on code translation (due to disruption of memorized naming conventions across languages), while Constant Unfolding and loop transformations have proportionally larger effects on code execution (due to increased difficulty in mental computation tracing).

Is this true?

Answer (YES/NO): NO